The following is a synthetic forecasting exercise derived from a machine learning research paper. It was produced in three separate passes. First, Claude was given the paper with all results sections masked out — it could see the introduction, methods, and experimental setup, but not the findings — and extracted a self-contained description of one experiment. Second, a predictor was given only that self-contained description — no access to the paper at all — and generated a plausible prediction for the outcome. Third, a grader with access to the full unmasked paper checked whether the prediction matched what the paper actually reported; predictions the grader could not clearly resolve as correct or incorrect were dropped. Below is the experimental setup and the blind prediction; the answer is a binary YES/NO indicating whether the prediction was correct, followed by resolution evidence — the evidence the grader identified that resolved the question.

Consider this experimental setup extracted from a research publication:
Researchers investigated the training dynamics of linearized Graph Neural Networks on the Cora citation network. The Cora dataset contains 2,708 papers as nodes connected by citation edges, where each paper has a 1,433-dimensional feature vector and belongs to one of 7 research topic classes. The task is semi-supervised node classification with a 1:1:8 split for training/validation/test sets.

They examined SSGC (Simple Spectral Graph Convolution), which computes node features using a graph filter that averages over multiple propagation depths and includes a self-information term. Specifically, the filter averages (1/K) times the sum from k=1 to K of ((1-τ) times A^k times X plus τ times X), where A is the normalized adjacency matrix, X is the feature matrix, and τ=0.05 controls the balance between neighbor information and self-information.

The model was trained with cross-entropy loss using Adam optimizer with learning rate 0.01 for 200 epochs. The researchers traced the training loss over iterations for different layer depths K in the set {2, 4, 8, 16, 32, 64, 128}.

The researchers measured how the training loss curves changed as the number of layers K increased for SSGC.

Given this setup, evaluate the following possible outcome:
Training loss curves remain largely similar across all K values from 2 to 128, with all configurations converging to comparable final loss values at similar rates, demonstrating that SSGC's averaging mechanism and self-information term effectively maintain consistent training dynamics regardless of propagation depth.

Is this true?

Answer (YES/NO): NO